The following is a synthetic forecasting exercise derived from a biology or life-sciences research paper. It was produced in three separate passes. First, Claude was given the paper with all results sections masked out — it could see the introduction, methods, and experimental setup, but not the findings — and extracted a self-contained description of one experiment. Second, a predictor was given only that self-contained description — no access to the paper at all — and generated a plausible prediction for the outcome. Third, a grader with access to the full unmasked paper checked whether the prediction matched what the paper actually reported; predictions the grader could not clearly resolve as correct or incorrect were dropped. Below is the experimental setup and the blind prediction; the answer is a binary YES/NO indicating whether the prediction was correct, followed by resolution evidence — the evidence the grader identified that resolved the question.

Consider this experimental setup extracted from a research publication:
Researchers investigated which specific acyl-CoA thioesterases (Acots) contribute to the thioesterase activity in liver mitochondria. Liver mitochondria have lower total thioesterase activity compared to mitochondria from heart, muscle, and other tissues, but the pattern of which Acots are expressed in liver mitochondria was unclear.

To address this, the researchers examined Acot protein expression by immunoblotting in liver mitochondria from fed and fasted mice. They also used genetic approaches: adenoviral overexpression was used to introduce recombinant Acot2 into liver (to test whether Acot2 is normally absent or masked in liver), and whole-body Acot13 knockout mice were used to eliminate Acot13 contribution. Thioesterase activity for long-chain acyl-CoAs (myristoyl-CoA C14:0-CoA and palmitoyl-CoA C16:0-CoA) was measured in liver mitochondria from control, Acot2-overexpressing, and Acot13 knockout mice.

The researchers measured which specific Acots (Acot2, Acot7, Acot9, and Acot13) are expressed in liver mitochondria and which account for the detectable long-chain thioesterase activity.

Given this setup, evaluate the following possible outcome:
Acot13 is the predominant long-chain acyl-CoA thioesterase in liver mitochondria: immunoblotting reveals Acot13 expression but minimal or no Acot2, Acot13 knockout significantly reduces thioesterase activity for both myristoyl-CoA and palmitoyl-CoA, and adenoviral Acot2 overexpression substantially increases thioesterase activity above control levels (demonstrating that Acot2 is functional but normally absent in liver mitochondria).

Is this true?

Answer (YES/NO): NO